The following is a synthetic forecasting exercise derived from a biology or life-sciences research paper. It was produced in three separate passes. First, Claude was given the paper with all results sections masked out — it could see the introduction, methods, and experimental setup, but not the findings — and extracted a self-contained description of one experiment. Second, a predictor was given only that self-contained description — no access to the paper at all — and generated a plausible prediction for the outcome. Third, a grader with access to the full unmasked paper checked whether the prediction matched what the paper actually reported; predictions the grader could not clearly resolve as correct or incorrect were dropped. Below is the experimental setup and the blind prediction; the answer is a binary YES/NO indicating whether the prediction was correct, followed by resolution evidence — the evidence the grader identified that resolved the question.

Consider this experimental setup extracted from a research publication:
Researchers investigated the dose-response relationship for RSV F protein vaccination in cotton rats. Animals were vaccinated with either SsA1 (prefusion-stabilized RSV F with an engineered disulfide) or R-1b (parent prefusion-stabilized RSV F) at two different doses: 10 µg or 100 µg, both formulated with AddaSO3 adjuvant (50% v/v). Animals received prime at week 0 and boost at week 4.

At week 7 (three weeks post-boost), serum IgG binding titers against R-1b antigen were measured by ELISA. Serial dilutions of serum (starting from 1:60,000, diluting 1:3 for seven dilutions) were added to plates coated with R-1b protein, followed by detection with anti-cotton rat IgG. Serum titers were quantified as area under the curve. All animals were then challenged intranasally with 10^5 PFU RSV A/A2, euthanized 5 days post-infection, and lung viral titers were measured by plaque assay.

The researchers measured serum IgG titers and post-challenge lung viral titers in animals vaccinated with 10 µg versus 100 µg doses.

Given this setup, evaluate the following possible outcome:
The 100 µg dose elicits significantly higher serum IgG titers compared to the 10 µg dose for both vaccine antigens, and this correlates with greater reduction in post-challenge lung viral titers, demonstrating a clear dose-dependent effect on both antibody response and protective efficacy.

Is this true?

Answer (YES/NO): NO